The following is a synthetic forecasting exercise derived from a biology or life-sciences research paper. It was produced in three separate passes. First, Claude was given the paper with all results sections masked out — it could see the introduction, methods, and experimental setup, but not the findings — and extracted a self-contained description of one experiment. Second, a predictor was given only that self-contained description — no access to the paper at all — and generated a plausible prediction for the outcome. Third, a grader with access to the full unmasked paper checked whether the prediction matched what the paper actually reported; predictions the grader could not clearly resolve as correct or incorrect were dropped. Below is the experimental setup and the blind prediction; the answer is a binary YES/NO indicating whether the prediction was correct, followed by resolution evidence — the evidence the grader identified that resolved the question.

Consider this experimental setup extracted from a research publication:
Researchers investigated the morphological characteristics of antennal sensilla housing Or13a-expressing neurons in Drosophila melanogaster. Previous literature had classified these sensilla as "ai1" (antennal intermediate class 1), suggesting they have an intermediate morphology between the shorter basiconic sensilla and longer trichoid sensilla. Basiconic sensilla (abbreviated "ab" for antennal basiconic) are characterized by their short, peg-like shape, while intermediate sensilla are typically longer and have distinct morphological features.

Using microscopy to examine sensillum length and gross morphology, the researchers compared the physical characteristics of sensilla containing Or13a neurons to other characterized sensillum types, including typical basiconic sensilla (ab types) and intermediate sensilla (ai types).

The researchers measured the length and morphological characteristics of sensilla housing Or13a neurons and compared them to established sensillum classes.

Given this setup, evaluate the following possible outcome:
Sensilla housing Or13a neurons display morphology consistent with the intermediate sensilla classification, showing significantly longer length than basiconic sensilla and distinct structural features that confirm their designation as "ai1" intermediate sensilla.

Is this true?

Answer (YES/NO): NO